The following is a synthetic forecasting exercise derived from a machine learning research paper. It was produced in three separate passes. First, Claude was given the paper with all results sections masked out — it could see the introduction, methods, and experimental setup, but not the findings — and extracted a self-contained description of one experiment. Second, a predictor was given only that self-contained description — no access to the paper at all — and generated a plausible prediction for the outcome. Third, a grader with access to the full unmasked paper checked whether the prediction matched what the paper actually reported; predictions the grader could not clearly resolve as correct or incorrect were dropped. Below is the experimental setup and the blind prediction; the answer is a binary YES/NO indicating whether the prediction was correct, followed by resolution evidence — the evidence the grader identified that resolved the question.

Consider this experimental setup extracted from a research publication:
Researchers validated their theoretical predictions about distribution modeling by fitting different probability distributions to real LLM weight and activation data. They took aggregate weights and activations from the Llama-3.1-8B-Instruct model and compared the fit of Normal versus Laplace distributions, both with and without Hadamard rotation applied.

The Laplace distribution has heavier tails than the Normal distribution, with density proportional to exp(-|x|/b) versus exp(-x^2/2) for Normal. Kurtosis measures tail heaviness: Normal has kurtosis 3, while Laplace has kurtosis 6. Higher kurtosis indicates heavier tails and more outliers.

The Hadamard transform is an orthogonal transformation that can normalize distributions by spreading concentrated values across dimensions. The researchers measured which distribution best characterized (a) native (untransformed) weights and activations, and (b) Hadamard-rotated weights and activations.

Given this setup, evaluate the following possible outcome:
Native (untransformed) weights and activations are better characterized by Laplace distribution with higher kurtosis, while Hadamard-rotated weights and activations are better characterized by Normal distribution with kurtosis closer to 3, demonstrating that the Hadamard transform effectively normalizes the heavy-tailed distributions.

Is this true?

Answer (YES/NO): YES